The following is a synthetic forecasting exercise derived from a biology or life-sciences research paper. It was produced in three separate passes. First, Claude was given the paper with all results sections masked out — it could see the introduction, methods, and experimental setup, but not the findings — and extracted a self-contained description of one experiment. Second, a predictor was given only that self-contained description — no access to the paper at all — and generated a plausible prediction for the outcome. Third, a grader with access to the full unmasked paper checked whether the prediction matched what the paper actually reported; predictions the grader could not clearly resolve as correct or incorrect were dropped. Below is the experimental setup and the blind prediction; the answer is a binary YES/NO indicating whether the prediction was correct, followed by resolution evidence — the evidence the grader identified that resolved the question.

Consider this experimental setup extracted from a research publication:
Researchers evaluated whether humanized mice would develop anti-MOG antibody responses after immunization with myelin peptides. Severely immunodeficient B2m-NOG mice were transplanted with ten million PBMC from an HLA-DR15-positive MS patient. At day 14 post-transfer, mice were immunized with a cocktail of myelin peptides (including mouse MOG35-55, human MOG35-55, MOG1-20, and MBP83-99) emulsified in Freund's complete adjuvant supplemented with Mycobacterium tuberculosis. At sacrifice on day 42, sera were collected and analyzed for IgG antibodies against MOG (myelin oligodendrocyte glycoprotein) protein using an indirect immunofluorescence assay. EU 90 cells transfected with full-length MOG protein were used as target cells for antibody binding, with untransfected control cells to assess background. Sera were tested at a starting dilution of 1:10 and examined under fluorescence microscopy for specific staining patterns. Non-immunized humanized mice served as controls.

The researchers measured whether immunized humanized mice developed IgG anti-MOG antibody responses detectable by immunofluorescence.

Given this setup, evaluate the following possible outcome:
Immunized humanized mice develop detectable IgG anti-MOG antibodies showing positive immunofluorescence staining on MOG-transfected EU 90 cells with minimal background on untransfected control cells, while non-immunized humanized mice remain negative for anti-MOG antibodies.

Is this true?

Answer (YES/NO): NO